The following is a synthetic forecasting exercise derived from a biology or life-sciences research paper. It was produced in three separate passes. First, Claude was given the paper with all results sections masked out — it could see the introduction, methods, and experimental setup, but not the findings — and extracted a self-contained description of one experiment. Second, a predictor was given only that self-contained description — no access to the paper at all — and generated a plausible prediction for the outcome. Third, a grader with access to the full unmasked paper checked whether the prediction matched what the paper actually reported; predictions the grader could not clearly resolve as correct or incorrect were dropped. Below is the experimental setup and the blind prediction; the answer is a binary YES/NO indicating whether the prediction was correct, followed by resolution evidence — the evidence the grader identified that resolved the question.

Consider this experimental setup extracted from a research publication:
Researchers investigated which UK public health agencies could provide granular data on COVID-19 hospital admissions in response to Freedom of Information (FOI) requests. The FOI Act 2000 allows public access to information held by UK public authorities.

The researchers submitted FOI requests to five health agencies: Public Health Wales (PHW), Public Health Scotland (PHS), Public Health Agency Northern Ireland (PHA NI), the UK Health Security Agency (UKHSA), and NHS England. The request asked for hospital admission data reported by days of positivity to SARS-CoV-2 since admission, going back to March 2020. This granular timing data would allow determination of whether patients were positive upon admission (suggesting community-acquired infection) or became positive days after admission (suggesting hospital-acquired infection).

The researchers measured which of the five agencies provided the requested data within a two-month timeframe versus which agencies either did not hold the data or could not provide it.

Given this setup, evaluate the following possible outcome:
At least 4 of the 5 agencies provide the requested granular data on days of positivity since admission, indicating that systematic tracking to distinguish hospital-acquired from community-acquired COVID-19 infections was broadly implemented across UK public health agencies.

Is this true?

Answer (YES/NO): NO